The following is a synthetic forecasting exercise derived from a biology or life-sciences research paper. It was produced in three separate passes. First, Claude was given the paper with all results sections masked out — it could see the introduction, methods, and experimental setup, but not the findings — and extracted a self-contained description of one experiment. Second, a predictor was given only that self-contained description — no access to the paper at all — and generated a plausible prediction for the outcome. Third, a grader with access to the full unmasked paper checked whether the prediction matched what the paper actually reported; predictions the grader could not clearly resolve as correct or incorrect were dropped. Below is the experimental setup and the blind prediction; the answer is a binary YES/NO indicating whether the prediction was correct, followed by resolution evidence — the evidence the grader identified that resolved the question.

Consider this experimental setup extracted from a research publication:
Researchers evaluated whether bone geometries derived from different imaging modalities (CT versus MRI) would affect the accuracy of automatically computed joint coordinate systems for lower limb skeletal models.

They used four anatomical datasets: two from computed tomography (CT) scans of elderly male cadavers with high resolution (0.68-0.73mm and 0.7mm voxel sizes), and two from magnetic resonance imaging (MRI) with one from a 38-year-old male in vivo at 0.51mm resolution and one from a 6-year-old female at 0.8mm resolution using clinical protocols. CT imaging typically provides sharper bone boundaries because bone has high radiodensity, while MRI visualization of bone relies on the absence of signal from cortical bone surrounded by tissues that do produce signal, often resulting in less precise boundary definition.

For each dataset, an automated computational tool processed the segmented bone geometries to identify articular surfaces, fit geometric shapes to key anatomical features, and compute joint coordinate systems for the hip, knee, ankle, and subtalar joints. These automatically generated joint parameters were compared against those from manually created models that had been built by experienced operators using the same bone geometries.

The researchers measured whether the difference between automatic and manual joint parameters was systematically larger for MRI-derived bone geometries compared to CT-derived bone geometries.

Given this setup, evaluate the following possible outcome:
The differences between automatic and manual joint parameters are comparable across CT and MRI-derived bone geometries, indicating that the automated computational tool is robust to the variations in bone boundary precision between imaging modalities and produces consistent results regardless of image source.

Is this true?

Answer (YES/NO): NO